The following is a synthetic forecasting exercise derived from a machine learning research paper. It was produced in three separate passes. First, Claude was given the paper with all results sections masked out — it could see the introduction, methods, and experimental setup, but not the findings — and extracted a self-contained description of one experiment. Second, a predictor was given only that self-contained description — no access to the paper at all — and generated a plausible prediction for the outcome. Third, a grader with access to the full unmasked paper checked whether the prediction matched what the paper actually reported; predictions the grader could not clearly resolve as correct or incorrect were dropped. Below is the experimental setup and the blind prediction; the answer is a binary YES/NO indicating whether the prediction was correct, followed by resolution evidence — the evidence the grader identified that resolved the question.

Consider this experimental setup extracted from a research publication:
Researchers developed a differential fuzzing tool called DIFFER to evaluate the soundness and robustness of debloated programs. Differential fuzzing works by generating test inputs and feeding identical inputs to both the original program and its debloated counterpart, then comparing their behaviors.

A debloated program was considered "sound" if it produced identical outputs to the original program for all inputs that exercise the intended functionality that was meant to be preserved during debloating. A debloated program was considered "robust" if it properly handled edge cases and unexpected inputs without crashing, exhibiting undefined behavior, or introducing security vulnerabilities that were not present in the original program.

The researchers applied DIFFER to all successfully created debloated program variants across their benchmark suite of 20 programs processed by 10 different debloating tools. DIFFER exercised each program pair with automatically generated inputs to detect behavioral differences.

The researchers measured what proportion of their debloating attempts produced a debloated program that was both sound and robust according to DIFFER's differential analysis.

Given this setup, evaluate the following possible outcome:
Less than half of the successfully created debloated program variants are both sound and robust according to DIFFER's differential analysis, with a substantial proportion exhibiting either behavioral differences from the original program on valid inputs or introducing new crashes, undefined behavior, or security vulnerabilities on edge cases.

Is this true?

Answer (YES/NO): YES